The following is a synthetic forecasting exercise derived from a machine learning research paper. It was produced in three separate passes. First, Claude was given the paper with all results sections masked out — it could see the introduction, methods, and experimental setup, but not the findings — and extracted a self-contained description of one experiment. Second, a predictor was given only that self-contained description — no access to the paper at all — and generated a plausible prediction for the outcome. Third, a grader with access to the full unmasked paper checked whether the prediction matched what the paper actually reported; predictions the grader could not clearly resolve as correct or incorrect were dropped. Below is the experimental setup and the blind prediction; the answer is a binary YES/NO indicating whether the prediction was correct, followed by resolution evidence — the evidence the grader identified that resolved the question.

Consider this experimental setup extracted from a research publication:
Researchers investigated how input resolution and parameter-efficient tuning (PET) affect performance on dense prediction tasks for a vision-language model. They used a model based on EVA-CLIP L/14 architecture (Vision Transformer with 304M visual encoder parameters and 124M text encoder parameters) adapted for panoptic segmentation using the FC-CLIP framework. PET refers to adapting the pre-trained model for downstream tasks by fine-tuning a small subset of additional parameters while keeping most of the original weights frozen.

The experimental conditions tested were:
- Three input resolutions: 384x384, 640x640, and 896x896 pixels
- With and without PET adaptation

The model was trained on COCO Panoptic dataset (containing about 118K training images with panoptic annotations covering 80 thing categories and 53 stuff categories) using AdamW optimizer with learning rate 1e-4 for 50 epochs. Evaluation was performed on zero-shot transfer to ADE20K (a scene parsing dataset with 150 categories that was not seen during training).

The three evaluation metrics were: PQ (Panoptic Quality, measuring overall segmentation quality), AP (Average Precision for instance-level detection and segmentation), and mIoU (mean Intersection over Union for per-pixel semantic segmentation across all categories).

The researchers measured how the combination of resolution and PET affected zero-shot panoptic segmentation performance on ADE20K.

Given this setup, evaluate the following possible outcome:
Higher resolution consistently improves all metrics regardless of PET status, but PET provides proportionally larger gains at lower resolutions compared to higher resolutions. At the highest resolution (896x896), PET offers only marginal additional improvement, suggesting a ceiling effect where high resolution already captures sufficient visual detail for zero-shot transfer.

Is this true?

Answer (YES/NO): NO